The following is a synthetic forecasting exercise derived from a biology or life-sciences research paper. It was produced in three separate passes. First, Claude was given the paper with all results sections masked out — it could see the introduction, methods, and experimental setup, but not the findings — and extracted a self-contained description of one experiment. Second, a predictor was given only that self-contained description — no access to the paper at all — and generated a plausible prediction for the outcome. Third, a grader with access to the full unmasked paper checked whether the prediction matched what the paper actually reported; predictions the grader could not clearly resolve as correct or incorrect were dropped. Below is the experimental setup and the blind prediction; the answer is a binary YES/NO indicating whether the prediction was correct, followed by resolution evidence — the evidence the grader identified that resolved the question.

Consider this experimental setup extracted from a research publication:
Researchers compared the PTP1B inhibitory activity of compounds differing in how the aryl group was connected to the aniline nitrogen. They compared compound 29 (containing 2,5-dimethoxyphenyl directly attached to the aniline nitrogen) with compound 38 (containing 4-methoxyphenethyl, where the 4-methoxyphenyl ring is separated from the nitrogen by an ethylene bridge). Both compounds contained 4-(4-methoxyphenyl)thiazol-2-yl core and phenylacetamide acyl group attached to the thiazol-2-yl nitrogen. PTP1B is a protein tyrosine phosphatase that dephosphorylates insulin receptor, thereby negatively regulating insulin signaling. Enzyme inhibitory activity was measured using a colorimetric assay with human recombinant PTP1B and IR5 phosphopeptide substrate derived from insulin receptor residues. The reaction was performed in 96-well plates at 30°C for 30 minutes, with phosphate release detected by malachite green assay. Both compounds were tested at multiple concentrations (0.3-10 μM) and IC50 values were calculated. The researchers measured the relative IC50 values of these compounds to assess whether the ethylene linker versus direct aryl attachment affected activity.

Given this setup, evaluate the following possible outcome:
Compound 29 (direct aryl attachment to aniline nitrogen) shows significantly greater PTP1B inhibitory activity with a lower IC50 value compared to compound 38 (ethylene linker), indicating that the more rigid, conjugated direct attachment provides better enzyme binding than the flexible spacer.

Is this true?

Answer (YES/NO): NO